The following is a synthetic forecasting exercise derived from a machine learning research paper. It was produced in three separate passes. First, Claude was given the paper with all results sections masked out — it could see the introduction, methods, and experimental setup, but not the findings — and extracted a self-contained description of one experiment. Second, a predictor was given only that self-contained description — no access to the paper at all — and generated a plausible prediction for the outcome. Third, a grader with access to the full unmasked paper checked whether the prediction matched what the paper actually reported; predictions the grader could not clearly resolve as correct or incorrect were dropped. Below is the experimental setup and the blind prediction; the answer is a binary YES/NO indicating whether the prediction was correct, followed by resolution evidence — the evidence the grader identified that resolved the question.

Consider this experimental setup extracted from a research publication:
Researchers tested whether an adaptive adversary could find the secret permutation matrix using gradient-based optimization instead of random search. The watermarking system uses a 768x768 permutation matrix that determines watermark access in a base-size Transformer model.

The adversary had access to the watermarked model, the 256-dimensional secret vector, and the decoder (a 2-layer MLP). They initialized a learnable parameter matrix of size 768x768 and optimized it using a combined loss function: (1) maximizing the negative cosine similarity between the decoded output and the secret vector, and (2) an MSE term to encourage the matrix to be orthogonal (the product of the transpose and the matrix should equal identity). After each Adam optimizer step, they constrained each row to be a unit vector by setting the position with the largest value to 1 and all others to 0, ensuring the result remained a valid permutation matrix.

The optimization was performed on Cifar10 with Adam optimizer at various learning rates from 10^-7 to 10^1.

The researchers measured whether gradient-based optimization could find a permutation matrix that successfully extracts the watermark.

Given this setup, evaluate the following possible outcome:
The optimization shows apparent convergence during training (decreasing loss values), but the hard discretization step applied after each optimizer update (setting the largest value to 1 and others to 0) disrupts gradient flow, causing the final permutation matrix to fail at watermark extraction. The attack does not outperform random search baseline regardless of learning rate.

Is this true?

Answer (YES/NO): NO